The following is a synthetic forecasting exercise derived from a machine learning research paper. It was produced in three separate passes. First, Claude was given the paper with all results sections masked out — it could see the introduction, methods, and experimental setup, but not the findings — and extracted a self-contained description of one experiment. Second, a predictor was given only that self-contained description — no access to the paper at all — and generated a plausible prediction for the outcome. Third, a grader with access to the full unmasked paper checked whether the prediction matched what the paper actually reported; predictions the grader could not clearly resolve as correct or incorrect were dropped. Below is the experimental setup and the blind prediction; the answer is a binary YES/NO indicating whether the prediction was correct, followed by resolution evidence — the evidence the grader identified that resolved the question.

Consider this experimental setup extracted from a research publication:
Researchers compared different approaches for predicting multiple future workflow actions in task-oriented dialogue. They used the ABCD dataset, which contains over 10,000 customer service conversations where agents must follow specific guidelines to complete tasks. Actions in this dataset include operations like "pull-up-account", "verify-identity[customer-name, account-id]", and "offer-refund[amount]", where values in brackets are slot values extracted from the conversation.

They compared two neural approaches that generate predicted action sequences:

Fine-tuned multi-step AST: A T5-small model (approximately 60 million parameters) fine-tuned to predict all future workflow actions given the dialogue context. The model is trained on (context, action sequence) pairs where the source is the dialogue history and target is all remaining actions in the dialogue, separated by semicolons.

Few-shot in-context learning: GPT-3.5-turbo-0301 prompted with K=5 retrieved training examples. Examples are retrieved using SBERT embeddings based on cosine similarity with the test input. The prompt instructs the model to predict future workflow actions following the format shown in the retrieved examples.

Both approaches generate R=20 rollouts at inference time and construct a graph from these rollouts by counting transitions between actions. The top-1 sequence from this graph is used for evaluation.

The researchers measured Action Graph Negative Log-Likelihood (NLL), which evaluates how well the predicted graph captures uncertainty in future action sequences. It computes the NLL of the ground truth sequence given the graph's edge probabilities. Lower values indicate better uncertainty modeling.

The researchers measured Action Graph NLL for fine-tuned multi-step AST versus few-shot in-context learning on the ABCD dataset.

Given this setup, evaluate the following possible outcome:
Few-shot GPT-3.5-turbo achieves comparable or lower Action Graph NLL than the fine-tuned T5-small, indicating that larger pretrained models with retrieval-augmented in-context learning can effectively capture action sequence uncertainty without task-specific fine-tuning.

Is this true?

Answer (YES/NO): NO